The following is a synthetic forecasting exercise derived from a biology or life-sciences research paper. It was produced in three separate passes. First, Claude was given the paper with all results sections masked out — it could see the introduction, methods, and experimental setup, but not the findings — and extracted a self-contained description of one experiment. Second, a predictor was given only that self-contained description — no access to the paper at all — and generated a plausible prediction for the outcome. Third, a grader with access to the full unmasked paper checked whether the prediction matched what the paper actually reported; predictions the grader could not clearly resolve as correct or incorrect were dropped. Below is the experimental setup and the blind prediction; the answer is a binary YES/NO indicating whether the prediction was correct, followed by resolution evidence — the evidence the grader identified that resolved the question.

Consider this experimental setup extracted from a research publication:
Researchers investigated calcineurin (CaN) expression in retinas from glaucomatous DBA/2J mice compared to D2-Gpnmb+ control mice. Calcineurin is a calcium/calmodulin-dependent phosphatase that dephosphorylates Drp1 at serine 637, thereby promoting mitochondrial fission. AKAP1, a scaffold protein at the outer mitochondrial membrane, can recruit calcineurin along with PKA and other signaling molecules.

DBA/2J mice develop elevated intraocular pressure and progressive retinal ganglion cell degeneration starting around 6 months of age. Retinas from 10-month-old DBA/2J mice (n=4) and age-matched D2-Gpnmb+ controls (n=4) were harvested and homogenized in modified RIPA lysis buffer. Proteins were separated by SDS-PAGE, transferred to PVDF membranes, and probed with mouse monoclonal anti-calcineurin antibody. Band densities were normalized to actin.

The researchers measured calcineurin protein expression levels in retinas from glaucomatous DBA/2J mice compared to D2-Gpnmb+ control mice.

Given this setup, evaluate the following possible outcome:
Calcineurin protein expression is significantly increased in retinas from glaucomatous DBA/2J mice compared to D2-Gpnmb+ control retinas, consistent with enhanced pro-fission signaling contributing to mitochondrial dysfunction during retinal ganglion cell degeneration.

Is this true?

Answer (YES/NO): YES